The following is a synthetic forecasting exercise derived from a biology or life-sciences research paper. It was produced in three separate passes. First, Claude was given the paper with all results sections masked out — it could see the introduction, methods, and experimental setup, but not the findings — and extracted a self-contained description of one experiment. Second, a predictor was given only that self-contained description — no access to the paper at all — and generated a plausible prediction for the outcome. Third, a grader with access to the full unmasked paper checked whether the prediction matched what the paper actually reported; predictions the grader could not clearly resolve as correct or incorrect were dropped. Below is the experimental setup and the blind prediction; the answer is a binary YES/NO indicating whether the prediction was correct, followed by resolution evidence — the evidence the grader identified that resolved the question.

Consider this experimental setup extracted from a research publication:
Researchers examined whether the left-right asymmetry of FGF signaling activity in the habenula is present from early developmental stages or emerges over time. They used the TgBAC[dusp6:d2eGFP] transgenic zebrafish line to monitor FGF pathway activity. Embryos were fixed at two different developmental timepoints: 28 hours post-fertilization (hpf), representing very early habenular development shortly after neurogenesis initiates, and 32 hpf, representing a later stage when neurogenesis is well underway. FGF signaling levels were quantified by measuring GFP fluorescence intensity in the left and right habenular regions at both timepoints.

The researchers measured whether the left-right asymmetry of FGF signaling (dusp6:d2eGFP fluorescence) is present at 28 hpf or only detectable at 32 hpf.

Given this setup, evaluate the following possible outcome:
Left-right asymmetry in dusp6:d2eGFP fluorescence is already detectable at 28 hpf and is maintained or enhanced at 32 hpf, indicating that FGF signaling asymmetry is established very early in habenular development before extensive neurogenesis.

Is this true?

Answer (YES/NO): YES